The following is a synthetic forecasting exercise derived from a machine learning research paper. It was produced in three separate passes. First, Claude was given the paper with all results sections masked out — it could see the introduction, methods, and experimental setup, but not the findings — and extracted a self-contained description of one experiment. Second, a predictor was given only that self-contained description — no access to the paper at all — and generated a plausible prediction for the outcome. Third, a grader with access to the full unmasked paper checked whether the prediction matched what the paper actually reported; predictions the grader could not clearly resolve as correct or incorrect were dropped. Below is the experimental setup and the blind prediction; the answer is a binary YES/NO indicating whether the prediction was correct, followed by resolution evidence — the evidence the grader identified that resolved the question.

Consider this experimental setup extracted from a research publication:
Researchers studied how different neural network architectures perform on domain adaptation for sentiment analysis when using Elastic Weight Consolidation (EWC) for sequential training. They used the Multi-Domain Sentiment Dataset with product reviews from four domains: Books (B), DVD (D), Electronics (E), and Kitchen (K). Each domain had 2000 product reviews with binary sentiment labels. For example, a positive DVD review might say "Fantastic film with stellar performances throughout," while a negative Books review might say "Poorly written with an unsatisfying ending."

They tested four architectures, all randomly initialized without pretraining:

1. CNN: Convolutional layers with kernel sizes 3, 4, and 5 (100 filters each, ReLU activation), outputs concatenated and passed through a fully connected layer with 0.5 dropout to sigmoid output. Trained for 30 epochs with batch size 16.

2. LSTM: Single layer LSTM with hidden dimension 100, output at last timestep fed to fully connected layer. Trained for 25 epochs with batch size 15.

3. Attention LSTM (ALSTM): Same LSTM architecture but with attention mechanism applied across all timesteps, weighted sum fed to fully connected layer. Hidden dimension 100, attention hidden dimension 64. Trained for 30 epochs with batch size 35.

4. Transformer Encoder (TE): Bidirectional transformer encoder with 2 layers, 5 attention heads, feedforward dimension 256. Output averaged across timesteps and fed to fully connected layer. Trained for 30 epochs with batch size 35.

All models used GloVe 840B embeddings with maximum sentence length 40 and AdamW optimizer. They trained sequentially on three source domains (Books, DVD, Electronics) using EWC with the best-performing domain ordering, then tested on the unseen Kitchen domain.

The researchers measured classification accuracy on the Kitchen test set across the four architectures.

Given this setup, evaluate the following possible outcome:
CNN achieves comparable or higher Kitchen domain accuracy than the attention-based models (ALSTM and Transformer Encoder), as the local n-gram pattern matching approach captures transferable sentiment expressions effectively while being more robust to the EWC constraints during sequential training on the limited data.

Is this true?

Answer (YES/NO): YES